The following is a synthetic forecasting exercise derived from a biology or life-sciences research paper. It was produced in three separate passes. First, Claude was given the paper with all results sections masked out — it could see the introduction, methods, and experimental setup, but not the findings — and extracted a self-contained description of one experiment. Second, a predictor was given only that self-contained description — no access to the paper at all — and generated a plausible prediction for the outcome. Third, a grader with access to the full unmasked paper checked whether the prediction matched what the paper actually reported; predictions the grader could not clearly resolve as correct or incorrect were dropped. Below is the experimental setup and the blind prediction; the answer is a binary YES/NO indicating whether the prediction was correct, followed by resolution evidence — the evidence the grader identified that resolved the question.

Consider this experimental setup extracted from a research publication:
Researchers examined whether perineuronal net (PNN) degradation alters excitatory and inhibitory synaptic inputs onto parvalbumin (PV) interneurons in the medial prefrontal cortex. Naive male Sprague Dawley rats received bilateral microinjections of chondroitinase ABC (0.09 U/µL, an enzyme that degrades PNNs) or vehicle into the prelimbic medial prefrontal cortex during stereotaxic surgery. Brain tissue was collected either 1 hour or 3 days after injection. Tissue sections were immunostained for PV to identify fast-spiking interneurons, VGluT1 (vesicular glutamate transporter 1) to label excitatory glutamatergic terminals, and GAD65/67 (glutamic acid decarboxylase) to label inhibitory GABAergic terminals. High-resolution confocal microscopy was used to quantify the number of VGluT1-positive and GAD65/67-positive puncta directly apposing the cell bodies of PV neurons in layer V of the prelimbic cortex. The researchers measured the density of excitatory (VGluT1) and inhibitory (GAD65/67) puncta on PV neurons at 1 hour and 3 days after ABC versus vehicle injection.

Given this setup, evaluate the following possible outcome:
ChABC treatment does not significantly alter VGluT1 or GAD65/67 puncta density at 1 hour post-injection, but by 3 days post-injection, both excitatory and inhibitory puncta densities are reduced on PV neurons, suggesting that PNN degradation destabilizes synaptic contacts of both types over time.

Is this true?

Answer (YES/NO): NO